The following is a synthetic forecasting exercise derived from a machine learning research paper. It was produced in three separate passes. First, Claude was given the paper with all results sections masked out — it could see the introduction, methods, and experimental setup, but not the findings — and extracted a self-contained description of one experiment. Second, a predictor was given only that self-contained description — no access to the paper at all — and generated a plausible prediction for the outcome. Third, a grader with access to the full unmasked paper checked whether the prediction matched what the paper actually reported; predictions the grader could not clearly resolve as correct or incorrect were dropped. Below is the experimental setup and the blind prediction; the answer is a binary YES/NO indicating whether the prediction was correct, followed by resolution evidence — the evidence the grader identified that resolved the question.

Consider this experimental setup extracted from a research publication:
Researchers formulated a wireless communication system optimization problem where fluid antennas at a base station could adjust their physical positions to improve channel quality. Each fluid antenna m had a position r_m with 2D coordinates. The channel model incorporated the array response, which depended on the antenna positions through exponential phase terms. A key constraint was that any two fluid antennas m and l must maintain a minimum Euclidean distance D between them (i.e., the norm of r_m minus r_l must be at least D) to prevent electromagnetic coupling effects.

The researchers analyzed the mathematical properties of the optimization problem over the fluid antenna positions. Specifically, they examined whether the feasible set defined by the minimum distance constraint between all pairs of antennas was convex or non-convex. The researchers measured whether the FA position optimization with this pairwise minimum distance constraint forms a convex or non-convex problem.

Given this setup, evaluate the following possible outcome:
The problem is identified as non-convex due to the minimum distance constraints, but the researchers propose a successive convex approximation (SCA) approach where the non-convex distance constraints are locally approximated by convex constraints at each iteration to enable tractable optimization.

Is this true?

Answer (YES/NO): NO